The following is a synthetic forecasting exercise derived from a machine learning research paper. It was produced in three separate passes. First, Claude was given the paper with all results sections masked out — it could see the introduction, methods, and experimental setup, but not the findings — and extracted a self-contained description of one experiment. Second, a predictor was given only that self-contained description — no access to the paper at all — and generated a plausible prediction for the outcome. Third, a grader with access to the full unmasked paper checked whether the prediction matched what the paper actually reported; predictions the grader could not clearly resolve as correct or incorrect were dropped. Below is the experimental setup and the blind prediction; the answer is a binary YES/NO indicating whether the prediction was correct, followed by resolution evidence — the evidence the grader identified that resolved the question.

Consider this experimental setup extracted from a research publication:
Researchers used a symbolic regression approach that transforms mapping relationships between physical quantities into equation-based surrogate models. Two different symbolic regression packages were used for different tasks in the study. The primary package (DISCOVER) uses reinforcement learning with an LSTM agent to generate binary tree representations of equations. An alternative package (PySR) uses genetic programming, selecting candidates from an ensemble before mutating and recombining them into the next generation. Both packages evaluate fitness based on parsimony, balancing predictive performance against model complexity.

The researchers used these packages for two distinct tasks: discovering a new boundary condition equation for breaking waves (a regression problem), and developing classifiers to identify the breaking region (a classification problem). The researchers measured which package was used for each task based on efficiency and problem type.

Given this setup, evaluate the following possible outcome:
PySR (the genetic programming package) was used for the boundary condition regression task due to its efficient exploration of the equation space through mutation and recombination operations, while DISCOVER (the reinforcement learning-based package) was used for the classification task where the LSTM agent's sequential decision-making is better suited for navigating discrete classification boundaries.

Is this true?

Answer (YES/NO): NO